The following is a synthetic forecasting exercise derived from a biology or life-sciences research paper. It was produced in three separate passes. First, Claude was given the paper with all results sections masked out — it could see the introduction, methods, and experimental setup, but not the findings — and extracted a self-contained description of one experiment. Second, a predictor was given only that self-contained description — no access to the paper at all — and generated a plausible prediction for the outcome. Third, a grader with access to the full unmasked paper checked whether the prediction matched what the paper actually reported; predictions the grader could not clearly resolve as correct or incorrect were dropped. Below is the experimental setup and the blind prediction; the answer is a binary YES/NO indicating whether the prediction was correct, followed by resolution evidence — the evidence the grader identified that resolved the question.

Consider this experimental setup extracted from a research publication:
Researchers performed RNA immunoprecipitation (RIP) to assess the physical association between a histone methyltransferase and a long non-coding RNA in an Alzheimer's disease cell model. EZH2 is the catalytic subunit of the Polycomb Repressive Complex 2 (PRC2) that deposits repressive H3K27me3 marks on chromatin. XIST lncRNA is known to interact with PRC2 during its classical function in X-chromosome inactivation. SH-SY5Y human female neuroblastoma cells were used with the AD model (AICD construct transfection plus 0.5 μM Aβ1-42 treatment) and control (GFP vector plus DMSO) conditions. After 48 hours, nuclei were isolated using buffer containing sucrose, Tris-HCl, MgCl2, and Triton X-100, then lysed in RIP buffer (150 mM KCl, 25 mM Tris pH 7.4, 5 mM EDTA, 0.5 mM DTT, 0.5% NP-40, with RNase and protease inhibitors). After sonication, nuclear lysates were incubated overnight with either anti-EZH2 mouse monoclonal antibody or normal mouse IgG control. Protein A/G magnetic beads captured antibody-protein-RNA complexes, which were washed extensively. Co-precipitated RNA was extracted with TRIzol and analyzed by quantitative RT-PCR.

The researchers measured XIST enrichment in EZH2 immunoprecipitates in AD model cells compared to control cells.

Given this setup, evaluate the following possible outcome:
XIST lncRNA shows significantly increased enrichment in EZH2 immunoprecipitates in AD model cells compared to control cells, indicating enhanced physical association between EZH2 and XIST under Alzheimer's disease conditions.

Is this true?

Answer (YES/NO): NO